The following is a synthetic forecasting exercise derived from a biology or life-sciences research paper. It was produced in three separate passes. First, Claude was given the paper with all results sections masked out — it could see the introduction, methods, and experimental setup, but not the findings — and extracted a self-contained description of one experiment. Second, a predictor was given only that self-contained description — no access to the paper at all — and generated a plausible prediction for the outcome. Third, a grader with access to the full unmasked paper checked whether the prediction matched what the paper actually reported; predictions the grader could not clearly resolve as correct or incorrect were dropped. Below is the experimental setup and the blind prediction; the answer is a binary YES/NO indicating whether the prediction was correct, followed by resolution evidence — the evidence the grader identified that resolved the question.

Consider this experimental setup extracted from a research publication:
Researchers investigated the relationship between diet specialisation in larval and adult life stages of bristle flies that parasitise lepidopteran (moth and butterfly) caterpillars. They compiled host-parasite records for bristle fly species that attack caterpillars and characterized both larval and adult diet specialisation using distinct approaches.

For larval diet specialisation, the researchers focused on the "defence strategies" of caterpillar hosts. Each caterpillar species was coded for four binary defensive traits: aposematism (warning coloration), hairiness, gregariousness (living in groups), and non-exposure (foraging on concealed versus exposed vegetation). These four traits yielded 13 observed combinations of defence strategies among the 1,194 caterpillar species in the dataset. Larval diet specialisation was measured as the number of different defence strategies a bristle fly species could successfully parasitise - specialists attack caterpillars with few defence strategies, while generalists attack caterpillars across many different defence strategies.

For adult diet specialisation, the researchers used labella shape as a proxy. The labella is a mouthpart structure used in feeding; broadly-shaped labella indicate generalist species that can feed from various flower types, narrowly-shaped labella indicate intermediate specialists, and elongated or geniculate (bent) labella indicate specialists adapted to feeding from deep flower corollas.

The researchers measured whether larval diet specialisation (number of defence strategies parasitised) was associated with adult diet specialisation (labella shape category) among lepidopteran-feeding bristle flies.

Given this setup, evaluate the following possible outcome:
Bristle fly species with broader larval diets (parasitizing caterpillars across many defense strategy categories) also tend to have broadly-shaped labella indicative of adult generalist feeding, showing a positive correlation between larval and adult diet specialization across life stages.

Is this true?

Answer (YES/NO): NO